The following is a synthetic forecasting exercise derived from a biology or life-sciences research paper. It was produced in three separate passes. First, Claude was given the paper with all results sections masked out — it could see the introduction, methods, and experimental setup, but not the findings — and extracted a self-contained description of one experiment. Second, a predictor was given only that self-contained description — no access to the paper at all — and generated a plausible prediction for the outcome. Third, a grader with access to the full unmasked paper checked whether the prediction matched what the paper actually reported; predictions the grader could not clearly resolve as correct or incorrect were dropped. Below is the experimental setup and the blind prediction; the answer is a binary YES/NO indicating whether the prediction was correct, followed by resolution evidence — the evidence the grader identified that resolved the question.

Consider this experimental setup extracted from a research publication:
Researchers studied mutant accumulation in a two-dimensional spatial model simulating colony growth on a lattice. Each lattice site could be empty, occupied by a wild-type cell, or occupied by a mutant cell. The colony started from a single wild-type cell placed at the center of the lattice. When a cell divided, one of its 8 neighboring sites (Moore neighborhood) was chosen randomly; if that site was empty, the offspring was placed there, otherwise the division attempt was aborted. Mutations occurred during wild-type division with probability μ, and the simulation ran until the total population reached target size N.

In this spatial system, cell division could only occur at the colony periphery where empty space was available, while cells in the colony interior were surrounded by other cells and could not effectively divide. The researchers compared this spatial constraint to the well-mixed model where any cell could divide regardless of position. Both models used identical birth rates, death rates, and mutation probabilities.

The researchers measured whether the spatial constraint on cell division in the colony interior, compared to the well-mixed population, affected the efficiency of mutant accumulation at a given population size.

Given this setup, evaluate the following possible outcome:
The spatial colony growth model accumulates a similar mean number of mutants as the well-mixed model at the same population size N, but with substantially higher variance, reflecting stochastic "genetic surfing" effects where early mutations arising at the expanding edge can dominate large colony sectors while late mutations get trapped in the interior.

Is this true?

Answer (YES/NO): NO